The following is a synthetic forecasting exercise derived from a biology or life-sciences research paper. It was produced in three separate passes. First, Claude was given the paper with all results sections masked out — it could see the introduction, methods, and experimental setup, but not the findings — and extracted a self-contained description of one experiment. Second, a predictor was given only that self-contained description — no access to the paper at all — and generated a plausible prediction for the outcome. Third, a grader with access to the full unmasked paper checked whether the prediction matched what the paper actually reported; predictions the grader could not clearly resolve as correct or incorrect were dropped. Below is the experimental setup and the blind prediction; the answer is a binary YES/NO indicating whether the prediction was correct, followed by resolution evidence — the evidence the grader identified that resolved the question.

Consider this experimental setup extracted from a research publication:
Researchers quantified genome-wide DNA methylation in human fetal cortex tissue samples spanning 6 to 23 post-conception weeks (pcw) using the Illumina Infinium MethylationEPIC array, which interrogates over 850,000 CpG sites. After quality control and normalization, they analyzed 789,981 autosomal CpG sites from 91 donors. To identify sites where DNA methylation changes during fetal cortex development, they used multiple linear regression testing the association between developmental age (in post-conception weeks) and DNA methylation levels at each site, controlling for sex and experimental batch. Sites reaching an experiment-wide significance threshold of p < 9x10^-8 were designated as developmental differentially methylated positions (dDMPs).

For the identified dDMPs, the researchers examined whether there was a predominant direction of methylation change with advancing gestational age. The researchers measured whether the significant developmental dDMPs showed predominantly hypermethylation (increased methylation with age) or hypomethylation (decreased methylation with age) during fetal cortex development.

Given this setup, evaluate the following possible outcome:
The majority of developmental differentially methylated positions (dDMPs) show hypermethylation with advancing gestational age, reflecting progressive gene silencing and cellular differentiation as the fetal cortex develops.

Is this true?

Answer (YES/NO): NO